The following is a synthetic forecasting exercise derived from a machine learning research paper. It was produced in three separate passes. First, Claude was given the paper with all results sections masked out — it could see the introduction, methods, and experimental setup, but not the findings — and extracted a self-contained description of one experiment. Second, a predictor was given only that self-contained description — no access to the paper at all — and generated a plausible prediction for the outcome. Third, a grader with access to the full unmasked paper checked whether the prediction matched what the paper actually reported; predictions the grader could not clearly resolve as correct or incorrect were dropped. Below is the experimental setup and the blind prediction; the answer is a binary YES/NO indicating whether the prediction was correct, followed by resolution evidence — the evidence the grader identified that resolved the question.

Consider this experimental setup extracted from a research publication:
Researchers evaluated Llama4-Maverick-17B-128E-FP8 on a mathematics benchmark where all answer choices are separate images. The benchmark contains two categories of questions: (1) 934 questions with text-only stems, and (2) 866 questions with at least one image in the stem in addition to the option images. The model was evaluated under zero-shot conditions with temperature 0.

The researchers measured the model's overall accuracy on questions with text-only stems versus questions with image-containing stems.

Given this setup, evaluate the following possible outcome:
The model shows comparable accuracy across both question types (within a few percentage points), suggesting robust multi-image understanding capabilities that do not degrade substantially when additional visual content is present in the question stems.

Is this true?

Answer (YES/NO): NO